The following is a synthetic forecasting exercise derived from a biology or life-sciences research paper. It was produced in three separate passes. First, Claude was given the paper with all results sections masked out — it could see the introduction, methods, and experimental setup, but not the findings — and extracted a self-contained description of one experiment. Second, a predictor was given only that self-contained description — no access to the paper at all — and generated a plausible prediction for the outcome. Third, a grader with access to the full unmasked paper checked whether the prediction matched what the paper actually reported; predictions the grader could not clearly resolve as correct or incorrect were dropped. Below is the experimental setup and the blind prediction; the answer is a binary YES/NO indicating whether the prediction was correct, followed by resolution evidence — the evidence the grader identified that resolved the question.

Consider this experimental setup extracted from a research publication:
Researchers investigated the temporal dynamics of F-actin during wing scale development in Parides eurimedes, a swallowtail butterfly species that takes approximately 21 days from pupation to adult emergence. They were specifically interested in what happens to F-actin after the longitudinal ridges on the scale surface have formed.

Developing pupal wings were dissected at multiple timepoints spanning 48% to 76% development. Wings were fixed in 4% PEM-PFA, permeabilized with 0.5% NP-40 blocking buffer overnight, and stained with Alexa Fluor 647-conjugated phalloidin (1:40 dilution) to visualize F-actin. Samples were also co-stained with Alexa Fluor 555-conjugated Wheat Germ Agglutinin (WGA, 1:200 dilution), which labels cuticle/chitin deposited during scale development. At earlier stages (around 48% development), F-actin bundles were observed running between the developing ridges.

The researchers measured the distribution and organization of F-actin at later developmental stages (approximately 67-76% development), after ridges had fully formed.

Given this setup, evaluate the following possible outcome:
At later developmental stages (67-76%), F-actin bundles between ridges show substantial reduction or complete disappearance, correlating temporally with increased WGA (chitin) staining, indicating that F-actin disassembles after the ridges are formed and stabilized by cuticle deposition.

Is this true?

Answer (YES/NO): NO